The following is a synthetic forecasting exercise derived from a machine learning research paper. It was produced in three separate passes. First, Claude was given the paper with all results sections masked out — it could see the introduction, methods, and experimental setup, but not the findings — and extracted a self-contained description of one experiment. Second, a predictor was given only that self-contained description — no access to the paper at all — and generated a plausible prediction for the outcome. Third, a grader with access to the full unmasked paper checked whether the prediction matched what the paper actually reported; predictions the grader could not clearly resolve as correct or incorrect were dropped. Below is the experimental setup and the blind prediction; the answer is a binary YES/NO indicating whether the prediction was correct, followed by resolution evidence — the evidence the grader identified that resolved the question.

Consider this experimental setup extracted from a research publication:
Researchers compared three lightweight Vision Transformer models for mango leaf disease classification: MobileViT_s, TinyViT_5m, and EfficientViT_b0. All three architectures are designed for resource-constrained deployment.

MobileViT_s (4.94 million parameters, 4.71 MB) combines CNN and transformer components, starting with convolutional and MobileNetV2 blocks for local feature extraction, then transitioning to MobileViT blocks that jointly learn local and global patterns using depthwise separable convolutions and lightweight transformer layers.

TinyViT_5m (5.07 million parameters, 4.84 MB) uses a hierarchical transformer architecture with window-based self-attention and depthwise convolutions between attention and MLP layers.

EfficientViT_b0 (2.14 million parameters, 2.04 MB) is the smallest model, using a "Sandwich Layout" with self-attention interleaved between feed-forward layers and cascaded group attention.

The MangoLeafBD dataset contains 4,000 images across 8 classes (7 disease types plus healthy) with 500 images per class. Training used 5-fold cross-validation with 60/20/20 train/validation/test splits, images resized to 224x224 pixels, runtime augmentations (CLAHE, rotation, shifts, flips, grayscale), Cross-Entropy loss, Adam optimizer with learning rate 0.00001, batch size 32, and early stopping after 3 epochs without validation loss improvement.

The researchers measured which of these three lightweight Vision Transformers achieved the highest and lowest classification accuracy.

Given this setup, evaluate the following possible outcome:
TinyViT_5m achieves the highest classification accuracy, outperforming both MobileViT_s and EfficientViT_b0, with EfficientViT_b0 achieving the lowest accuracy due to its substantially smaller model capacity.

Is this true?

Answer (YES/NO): NO